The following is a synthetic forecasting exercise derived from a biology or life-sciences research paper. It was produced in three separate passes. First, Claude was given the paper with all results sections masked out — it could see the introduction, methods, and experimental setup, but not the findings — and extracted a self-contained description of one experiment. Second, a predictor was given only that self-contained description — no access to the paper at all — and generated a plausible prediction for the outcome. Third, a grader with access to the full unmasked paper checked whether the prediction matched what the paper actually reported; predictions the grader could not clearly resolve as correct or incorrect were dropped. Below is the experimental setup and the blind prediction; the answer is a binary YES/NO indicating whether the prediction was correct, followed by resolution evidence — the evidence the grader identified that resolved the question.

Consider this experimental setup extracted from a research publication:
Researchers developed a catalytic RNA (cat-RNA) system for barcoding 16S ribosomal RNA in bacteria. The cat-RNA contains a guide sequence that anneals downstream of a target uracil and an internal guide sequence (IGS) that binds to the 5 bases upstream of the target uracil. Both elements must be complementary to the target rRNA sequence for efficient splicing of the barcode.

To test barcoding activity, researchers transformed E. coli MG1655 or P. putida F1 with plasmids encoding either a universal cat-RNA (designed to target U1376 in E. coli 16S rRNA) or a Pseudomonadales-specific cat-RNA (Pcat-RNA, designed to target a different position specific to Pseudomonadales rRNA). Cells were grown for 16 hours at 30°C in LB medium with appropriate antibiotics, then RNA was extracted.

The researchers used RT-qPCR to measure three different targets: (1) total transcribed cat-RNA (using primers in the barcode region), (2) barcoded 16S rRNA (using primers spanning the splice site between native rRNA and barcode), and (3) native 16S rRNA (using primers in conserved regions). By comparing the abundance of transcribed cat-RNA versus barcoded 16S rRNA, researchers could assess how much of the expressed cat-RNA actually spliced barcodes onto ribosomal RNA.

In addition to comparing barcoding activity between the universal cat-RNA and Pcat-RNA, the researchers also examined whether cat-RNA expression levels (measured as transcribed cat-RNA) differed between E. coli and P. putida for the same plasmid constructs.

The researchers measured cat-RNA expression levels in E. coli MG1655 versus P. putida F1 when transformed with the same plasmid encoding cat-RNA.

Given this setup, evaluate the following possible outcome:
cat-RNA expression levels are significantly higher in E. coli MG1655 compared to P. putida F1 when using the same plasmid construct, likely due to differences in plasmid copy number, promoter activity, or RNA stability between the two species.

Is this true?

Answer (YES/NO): NO